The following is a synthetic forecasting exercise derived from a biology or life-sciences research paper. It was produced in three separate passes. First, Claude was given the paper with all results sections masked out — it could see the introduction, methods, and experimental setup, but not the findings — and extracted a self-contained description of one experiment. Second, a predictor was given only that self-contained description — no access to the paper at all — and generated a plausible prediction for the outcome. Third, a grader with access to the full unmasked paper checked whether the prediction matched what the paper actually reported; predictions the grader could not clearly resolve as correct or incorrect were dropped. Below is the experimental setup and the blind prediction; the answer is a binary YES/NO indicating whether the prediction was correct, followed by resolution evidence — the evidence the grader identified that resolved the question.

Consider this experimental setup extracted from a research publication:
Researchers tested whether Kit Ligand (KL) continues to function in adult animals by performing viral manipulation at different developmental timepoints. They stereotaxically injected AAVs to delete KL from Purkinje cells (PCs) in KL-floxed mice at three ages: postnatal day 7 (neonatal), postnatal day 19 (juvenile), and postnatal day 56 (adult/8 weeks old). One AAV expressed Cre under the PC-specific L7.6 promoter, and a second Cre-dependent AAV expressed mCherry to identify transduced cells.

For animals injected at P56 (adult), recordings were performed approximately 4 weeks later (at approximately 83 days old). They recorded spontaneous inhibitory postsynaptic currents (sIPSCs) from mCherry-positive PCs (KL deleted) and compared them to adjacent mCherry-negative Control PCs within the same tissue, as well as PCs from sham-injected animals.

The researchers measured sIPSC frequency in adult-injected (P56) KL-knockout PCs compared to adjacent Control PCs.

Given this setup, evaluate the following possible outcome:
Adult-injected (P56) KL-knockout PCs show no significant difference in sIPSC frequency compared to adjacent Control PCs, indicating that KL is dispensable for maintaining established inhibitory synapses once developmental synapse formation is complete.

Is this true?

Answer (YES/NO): NO